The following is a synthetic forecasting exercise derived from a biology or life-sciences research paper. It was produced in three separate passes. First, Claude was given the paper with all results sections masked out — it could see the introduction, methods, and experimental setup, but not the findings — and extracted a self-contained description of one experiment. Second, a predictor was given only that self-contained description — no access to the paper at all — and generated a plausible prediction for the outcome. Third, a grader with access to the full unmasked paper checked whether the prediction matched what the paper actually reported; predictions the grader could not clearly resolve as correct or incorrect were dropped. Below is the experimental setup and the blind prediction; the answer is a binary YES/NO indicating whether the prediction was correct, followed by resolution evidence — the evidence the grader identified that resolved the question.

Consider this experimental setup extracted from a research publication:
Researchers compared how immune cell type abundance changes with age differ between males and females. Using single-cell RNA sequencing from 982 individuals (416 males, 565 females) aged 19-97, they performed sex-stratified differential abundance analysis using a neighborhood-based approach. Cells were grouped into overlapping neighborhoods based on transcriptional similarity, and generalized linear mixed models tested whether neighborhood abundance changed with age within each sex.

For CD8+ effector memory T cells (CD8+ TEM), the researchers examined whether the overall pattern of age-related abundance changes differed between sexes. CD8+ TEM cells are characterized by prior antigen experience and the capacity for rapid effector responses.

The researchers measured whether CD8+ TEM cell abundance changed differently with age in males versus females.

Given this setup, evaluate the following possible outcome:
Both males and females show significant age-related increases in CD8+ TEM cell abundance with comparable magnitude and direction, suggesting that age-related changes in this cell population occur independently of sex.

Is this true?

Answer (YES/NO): NO